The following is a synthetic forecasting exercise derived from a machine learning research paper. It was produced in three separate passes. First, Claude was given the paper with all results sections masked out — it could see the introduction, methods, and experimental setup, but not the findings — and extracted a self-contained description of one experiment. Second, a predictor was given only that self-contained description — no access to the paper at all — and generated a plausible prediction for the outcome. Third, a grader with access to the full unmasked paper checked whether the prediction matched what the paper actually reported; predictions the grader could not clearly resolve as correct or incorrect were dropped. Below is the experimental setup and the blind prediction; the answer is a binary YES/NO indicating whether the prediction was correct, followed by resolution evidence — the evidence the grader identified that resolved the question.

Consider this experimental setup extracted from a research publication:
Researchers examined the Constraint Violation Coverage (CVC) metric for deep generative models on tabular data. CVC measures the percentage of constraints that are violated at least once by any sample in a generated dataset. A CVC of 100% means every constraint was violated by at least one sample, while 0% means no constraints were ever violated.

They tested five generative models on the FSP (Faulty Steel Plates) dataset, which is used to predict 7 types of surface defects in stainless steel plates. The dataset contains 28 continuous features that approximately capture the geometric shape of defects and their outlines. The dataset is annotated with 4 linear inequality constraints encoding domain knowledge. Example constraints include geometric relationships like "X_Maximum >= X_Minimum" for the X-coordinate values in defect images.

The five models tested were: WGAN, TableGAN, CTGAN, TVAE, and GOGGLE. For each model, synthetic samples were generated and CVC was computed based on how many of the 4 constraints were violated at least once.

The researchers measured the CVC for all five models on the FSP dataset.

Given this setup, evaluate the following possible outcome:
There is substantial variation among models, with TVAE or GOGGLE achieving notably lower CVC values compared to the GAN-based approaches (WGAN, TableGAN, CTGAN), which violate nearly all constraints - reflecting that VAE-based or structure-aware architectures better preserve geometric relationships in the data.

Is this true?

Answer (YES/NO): NO